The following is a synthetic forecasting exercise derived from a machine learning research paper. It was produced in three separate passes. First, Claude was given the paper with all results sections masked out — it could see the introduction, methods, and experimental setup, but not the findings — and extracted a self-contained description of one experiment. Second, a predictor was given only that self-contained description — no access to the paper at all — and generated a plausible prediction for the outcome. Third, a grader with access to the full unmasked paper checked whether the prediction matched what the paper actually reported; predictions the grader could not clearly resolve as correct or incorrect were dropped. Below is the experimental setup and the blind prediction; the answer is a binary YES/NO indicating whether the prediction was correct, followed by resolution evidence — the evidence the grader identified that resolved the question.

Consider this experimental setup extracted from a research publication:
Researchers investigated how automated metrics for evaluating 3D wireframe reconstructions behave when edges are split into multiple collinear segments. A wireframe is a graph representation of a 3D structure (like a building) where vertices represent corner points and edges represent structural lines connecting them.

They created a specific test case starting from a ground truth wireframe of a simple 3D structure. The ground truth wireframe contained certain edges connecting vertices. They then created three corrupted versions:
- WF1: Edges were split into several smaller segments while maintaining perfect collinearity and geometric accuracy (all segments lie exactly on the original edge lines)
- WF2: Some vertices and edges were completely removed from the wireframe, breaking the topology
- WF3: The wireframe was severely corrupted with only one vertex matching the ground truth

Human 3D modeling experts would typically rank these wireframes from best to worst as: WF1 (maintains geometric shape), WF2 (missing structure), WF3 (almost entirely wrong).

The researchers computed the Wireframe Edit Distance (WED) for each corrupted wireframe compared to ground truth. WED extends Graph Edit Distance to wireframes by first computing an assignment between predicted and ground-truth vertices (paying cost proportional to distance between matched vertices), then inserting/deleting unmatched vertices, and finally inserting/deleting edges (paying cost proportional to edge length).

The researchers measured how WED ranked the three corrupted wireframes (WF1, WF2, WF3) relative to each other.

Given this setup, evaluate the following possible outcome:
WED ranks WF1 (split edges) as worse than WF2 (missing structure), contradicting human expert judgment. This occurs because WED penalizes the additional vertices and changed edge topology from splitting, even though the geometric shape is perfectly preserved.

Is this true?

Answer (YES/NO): YES